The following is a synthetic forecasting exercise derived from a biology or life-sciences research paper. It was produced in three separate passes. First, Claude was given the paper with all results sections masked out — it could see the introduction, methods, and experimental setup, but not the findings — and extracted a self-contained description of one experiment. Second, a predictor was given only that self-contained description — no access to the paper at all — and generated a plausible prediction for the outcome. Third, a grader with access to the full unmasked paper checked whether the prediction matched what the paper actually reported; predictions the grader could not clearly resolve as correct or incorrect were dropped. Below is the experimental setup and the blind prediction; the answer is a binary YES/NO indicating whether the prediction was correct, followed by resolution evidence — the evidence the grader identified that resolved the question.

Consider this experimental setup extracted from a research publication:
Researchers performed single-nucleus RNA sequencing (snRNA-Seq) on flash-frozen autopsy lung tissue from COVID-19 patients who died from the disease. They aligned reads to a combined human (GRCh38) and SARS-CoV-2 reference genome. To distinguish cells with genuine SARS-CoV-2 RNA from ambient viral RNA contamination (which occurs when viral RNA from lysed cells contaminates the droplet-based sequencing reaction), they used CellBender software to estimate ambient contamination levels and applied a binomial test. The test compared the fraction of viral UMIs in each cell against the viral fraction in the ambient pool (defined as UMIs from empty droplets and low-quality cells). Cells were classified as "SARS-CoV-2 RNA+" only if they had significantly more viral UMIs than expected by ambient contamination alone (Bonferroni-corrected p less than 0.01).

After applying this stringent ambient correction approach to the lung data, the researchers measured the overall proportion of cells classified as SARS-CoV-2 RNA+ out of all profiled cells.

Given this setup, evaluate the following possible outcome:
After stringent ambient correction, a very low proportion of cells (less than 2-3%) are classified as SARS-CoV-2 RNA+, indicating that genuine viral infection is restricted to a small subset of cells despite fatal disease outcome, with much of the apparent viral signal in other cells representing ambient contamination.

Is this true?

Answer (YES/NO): YES